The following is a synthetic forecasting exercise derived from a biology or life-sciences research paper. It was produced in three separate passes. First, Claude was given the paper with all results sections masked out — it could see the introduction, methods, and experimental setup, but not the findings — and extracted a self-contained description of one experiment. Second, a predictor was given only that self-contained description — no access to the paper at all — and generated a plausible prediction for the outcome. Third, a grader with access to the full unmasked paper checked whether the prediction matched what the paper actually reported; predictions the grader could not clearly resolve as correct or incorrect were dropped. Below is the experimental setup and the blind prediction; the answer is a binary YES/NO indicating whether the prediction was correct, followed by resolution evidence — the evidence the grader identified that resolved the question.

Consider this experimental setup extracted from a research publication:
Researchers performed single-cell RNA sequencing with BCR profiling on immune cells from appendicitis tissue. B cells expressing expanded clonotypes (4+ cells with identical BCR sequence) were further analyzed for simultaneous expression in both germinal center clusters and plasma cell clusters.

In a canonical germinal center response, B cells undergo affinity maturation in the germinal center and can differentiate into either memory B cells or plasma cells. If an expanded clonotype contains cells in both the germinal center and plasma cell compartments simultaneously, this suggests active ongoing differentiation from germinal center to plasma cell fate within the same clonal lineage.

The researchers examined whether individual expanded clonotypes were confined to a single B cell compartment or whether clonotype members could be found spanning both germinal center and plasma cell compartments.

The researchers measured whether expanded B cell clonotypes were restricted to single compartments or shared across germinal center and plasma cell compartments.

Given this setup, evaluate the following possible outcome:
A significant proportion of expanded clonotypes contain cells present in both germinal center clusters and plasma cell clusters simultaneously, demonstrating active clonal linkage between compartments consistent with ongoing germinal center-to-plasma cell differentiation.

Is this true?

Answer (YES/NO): NO